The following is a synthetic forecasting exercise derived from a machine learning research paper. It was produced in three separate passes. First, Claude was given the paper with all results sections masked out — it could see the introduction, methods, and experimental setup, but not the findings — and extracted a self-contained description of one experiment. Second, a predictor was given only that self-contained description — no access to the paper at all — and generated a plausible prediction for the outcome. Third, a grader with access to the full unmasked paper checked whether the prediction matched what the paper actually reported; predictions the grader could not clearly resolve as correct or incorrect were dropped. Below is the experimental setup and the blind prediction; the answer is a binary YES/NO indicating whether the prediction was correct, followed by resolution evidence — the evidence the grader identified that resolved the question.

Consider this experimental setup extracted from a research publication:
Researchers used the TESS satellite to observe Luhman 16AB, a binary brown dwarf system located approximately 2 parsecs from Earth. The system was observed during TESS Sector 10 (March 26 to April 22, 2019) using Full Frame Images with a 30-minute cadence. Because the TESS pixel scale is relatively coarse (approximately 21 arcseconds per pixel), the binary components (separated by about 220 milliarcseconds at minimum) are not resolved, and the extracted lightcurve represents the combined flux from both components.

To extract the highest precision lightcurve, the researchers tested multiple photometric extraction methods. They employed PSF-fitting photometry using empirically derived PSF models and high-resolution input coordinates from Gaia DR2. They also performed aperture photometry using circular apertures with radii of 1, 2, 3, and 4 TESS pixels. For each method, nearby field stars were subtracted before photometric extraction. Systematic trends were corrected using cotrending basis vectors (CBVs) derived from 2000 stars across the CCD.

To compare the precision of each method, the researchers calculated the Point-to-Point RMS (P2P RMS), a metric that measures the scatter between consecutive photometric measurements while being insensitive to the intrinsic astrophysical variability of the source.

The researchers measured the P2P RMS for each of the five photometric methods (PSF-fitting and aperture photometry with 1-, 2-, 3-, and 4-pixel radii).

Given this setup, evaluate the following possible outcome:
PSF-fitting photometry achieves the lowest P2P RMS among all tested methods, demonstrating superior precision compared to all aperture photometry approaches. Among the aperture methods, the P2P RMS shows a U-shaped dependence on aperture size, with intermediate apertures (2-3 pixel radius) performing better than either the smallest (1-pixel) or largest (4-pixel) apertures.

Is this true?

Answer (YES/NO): NO